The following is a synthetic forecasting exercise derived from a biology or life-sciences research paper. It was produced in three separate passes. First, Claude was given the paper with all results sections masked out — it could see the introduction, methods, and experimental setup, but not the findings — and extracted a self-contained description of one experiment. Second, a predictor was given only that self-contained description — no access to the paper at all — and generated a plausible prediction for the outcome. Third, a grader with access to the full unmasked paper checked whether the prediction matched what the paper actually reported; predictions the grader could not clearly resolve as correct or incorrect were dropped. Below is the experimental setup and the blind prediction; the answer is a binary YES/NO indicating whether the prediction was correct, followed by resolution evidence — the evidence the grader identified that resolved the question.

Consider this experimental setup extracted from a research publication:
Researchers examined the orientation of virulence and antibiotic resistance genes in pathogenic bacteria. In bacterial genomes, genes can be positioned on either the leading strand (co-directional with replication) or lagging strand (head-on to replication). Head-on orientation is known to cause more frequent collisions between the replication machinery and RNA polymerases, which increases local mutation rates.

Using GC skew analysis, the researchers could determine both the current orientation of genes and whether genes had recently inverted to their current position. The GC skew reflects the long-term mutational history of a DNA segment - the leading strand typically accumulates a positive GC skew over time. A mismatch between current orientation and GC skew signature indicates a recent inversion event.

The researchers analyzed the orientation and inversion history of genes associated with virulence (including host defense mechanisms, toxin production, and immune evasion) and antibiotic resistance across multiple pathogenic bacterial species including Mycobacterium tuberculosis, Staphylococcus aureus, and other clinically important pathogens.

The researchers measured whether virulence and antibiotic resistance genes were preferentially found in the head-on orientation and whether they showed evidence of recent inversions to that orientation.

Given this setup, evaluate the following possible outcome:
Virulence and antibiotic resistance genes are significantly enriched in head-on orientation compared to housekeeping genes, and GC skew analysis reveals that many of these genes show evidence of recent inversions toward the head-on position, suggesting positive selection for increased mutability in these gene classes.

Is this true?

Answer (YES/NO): YES